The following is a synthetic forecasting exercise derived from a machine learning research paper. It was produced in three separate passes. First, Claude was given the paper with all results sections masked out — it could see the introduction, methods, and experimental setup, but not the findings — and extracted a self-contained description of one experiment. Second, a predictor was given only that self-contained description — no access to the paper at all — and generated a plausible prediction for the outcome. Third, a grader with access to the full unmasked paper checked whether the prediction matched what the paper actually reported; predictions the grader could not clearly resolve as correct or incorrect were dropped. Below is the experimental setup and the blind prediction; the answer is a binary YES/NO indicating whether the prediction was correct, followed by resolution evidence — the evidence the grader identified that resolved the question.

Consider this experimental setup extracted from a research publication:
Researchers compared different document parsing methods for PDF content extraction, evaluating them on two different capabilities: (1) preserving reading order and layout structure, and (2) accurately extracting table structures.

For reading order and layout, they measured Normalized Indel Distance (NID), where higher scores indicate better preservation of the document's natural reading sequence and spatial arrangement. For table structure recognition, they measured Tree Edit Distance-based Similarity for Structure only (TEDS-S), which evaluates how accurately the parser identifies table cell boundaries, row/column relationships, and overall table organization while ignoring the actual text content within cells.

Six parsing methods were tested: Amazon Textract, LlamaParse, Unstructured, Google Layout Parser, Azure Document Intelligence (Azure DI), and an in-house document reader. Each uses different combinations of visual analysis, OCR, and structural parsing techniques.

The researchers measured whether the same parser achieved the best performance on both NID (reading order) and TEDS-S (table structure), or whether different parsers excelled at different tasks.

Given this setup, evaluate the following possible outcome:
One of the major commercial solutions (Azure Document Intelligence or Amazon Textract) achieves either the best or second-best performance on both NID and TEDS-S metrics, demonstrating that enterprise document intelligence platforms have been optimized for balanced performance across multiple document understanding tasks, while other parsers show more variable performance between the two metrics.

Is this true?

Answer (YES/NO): YES